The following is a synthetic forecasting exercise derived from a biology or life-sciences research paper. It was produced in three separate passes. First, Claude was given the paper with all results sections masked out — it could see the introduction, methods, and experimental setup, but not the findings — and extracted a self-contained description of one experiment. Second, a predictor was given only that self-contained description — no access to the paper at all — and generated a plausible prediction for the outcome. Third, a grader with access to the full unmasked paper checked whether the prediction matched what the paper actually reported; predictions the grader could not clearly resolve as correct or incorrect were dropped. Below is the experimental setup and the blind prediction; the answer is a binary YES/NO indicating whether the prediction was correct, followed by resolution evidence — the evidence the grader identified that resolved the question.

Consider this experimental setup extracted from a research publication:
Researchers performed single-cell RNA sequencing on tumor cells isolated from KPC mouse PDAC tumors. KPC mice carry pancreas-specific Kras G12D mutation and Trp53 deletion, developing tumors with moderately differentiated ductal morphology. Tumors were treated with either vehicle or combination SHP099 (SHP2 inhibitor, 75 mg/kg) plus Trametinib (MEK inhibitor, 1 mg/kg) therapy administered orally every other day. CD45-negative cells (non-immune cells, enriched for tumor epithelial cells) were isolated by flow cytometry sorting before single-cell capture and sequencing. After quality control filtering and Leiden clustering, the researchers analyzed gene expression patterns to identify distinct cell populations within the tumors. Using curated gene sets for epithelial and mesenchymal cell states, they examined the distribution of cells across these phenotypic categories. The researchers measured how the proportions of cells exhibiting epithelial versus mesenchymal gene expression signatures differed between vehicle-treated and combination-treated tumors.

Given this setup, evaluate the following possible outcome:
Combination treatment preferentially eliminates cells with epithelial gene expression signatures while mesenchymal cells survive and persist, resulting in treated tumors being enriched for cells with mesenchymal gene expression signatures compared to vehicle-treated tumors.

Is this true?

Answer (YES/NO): NO